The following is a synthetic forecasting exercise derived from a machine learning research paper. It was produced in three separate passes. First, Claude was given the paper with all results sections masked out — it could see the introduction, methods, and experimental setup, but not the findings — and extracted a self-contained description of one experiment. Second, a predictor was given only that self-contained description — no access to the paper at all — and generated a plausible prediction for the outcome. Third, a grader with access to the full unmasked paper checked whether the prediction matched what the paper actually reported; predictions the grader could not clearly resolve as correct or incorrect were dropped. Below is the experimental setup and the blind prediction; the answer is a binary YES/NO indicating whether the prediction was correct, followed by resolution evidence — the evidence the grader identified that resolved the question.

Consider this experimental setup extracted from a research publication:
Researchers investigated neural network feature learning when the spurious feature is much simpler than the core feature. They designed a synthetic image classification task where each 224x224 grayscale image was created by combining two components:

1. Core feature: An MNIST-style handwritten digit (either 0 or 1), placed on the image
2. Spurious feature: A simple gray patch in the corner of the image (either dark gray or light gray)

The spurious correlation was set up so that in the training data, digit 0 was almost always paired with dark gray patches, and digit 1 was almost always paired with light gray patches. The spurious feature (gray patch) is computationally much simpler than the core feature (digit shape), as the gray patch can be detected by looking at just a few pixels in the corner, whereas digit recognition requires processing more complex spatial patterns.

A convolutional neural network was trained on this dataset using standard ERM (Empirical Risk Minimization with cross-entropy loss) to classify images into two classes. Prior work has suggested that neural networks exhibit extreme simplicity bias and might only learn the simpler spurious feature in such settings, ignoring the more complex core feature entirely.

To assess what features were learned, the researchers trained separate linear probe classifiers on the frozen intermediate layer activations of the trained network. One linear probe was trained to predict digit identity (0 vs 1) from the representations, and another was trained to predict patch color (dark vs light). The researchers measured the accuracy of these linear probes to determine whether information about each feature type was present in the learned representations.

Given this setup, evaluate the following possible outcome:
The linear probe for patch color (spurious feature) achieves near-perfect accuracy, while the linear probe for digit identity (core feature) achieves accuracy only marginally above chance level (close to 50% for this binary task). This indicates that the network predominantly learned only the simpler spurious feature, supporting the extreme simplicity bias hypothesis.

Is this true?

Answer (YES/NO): NO